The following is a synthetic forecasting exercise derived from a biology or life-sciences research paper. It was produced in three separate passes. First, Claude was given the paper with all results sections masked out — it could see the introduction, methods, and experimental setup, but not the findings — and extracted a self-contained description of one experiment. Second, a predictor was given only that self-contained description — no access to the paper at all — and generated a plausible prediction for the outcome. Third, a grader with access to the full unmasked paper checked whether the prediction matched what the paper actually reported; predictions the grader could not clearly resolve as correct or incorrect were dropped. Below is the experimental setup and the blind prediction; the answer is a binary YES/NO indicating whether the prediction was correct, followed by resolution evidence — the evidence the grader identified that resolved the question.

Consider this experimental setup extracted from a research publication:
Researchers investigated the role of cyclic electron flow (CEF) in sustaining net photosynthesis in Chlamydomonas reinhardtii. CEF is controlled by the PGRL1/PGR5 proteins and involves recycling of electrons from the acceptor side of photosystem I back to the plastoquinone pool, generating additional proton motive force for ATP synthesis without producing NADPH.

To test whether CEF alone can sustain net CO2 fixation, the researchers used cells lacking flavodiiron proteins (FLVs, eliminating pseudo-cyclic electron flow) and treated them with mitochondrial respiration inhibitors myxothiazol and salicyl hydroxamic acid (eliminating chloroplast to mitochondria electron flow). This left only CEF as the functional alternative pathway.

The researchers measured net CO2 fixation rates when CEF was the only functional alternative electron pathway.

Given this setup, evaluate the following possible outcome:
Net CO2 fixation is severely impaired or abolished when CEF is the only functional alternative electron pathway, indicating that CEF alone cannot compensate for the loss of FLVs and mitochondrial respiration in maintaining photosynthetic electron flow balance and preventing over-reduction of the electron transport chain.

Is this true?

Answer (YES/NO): NO